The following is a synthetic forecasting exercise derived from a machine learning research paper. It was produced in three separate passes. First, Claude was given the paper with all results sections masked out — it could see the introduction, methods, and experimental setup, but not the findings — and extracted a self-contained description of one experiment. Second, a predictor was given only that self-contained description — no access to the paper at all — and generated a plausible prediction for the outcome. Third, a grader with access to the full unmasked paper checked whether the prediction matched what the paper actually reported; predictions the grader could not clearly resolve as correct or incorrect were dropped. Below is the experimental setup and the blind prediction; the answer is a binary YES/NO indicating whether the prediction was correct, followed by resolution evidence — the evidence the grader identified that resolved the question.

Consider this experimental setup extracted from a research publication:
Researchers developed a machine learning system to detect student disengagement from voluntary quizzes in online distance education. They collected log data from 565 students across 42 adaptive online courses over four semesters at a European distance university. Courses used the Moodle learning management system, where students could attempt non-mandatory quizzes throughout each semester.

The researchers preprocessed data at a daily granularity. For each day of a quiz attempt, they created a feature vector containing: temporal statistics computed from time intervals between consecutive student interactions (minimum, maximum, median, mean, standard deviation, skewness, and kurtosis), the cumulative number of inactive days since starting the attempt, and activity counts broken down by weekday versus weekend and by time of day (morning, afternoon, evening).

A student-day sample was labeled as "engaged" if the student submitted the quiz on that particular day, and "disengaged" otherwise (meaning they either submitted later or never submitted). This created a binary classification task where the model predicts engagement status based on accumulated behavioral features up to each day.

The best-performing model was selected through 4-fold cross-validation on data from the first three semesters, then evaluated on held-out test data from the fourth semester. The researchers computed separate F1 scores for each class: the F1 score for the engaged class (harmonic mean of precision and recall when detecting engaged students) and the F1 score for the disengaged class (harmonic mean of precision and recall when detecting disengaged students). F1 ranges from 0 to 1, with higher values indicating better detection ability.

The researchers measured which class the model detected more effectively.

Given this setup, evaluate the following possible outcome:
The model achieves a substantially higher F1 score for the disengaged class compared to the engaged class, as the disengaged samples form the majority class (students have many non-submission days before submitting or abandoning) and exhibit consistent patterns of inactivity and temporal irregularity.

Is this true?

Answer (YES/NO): NO